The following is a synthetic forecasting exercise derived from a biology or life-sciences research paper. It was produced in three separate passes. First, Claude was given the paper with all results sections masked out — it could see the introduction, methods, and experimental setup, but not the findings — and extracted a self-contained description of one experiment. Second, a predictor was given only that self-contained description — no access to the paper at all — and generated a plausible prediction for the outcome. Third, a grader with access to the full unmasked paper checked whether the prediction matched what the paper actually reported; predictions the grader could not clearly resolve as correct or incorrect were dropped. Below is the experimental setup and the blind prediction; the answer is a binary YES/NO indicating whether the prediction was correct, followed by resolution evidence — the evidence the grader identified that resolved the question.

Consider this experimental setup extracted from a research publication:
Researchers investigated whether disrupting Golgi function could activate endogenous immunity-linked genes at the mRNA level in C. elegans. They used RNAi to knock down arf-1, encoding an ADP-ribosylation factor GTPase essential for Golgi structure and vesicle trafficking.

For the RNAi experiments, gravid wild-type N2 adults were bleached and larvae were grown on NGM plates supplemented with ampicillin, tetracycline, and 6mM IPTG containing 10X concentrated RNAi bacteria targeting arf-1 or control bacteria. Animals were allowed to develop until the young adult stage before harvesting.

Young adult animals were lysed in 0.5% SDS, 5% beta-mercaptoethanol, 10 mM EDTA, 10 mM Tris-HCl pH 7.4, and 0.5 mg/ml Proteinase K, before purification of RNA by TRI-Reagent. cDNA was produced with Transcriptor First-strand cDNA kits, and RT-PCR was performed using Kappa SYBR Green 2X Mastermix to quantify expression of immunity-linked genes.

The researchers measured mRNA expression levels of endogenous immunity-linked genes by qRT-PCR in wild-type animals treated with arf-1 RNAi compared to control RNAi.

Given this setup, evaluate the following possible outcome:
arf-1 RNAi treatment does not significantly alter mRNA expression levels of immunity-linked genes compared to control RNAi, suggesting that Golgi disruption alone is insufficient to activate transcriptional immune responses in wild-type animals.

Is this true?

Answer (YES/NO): NO